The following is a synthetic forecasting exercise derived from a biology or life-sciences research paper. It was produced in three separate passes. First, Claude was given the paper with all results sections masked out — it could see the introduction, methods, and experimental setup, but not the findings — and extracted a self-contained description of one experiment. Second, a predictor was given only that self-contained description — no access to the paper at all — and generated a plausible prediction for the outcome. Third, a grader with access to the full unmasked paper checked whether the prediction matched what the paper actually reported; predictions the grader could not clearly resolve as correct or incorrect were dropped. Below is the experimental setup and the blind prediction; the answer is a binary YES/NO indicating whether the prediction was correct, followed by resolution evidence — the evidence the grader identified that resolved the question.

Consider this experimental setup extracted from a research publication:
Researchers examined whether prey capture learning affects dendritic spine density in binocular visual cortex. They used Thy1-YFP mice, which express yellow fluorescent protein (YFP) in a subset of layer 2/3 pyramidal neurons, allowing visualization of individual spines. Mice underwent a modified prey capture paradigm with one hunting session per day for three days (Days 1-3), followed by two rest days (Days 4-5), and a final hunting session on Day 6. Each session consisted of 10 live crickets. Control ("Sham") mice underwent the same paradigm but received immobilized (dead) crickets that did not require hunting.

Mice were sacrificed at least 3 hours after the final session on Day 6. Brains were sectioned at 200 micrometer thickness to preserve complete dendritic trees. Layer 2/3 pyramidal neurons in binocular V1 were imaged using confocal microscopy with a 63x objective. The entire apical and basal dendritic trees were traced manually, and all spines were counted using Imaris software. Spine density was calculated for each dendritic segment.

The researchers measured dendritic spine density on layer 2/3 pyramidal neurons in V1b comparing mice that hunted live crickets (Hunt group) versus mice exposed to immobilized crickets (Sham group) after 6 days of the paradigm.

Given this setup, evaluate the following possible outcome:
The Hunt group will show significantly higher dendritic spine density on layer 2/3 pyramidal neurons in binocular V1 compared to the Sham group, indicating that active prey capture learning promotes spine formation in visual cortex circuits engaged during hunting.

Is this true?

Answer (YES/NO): YES